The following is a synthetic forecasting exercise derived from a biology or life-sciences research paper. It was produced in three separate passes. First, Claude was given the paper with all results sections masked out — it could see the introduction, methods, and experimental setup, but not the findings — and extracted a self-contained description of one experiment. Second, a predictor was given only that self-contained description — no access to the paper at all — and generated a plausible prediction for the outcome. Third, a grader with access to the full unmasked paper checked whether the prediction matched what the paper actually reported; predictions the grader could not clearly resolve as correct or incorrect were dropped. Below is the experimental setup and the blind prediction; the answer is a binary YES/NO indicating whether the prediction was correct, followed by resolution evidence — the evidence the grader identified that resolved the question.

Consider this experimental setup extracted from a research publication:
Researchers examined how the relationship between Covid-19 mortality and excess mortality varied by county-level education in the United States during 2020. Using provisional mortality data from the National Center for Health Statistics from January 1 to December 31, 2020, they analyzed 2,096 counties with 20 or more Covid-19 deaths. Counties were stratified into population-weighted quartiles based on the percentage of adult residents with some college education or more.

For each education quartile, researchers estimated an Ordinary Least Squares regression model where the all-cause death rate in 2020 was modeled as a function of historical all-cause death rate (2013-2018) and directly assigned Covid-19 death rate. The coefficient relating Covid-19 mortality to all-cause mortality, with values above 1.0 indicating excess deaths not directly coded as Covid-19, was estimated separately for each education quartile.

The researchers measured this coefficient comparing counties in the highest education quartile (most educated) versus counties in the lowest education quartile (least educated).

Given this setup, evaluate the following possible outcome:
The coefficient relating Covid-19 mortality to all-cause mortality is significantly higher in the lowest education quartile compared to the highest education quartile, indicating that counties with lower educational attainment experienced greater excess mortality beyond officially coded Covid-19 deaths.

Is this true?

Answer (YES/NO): YES